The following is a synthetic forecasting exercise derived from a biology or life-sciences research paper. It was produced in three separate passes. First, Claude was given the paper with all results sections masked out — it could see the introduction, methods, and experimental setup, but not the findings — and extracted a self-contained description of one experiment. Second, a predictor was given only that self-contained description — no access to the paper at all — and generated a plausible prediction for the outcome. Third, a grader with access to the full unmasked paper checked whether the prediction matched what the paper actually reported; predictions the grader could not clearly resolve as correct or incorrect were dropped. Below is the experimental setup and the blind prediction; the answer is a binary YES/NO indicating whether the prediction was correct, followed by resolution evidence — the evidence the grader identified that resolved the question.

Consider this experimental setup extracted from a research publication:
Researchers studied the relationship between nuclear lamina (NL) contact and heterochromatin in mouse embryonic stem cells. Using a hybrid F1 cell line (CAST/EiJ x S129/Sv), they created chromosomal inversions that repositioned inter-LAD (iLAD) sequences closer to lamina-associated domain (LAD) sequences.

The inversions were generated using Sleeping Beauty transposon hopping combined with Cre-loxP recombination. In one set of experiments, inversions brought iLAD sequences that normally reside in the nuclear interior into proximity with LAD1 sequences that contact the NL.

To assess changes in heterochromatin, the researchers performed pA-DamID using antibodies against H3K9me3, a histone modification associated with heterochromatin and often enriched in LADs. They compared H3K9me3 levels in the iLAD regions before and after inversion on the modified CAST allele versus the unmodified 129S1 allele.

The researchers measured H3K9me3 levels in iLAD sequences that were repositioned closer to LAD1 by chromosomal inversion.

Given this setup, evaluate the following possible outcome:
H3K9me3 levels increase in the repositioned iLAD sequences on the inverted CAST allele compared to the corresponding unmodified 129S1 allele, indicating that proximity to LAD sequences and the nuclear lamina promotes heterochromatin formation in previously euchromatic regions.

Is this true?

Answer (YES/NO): NO